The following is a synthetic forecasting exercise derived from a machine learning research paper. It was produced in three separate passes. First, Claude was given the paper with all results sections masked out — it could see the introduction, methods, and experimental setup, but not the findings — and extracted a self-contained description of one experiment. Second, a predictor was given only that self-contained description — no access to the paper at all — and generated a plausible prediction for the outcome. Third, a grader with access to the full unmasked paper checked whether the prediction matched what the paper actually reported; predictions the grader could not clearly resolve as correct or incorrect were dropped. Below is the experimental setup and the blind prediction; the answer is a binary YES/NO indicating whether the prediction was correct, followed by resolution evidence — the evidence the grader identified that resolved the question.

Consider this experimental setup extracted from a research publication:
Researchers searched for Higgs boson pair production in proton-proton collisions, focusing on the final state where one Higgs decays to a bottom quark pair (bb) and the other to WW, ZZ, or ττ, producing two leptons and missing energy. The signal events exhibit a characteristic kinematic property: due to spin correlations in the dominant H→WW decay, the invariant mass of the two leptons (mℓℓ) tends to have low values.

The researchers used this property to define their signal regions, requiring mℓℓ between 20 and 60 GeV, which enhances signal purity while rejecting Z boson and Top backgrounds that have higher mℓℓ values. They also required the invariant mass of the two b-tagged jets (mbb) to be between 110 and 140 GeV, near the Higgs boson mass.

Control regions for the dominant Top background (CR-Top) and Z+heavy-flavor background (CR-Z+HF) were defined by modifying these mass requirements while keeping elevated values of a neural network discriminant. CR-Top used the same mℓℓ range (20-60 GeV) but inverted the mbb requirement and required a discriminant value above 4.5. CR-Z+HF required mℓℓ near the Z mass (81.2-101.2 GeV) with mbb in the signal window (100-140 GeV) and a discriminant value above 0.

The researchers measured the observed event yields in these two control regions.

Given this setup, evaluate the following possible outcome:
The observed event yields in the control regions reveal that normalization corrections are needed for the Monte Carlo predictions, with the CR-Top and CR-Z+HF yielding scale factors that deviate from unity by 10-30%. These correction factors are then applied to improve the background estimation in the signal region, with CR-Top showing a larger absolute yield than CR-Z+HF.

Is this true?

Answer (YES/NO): NO